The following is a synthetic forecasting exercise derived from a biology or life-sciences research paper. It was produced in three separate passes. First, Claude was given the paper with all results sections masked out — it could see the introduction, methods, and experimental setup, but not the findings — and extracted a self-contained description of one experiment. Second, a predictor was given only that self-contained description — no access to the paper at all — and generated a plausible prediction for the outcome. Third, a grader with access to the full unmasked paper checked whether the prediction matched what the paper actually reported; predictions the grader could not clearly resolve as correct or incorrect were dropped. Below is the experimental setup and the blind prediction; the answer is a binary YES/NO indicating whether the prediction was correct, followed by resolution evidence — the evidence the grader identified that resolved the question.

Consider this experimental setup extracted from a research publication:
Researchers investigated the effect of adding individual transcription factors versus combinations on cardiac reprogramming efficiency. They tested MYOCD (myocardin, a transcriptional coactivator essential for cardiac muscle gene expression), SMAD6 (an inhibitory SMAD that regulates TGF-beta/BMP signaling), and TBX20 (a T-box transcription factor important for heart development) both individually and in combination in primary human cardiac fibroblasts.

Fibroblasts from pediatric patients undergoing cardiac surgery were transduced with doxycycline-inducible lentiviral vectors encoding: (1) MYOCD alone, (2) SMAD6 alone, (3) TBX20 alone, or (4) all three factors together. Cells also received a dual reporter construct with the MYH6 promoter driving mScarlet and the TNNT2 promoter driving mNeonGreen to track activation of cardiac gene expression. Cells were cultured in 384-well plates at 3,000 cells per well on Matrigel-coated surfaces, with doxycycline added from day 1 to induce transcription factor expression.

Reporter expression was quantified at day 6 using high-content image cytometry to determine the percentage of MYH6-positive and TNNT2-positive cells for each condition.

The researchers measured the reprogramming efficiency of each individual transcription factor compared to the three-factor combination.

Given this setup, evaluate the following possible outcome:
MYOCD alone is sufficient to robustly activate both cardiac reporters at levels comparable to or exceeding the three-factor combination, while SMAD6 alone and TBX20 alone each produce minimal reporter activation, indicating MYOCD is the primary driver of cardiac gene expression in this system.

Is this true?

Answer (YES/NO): NO